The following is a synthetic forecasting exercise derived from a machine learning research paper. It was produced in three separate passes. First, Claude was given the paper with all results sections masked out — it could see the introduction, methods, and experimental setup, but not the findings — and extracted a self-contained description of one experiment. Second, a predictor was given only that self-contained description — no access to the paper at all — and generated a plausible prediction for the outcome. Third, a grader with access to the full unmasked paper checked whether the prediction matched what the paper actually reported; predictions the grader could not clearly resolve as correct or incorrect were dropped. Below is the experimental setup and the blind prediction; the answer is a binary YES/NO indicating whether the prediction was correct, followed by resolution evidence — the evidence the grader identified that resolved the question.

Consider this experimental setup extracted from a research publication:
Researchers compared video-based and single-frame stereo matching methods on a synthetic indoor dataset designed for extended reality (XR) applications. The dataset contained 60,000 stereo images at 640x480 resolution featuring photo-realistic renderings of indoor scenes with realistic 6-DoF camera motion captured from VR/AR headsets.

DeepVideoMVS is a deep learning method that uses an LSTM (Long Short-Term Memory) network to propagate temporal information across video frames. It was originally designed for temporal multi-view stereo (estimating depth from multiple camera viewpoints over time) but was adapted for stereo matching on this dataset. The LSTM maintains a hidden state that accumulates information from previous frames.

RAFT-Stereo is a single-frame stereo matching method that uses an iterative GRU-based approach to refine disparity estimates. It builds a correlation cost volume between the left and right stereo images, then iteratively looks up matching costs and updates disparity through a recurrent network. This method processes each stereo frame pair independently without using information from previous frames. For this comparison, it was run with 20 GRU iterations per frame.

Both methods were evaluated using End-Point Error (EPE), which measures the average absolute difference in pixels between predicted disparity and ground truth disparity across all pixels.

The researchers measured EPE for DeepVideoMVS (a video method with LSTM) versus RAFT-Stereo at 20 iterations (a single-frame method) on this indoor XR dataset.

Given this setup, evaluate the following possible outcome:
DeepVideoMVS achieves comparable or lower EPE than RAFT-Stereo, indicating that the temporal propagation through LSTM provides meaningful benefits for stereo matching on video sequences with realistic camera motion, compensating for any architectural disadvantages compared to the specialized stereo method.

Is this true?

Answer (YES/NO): NO